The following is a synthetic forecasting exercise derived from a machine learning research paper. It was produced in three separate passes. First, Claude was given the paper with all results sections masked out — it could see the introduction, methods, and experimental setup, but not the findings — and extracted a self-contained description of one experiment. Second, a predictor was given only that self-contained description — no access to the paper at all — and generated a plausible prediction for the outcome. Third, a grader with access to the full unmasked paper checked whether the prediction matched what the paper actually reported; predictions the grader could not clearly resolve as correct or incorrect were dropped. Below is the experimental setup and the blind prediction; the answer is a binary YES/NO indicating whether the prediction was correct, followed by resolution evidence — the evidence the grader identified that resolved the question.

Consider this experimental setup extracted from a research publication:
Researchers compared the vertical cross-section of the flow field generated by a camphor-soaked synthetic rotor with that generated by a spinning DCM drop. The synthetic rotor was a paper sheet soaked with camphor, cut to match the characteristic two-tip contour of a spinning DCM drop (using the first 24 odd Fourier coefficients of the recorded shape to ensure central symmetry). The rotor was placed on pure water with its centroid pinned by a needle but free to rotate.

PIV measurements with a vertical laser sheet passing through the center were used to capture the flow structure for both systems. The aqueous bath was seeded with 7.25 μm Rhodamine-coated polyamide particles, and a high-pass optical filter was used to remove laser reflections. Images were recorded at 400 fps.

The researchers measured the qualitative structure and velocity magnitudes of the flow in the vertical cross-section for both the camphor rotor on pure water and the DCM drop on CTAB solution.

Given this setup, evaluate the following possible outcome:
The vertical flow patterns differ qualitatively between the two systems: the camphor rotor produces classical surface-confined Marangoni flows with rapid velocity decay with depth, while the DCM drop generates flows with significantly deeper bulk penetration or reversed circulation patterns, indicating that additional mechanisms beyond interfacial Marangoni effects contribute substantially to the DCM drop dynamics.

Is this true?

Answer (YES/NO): NO